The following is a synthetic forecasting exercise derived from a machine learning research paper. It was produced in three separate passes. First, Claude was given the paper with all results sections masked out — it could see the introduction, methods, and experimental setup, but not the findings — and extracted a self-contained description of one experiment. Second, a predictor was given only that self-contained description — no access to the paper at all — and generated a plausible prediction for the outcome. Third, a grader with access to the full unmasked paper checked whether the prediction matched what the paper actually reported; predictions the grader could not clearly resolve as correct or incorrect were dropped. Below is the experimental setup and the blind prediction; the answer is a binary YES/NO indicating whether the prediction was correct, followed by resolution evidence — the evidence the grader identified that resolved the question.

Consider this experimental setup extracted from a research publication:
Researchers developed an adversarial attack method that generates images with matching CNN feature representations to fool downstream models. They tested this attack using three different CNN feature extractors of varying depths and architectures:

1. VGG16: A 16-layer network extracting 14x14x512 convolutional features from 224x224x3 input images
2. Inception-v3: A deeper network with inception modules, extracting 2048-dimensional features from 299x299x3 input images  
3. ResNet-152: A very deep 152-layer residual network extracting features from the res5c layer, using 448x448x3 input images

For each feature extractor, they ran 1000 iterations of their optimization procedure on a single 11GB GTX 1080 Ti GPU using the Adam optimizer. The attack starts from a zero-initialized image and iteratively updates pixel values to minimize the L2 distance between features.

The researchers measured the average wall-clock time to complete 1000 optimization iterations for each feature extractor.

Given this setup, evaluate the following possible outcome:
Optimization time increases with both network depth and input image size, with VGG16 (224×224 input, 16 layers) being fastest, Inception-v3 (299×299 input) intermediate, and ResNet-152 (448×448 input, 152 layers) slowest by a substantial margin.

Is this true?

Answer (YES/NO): YES